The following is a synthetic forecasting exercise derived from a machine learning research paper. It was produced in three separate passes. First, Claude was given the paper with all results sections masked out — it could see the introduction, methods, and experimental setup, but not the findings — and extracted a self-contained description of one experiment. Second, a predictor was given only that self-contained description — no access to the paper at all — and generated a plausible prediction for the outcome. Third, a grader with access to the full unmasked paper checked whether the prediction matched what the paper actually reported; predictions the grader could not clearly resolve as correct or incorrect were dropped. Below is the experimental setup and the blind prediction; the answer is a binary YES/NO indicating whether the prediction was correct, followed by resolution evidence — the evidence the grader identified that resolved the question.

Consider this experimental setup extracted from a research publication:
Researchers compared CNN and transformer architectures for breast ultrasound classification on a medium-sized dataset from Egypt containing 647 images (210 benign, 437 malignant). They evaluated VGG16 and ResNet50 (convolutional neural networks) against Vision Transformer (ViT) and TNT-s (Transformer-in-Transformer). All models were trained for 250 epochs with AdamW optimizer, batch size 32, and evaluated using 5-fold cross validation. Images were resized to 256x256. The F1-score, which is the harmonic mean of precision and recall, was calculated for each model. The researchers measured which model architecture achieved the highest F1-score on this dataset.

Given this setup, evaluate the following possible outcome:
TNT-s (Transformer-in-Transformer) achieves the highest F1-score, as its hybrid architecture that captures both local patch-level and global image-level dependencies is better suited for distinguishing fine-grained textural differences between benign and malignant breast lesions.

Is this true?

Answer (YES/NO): NO